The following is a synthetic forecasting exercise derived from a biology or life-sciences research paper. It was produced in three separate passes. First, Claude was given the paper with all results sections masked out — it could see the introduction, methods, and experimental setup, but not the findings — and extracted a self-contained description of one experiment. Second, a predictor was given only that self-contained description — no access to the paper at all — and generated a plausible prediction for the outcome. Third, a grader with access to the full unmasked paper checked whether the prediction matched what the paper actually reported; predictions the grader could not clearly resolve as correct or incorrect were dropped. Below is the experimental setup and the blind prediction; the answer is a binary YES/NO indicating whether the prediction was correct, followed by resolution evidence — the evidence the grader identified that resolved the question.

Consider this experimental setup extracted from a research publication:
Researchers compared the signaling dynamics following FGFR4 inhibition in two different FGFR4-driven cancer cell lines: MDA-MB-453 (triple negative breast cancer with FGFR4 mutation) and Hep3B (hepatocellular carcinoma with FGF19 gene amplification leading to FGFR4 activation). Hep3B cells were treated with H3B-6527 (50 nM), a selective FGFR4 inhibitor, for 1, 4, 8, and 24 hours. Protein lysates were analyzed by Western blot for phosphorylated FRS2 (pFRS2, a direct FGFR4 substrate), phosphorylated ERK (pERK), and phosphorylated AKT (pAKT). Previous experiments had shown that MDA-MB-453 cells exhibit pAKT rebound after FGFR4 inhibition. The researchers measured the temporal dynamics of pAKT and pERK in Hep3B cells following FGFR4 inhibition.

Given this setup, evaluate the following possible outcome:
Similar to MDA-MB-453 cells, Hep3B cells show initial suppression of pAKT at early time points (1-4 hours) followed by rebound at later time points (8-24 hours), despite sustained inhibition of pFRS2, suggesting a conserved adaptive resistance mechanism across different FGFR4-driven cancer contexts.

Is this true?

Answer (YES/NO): NO